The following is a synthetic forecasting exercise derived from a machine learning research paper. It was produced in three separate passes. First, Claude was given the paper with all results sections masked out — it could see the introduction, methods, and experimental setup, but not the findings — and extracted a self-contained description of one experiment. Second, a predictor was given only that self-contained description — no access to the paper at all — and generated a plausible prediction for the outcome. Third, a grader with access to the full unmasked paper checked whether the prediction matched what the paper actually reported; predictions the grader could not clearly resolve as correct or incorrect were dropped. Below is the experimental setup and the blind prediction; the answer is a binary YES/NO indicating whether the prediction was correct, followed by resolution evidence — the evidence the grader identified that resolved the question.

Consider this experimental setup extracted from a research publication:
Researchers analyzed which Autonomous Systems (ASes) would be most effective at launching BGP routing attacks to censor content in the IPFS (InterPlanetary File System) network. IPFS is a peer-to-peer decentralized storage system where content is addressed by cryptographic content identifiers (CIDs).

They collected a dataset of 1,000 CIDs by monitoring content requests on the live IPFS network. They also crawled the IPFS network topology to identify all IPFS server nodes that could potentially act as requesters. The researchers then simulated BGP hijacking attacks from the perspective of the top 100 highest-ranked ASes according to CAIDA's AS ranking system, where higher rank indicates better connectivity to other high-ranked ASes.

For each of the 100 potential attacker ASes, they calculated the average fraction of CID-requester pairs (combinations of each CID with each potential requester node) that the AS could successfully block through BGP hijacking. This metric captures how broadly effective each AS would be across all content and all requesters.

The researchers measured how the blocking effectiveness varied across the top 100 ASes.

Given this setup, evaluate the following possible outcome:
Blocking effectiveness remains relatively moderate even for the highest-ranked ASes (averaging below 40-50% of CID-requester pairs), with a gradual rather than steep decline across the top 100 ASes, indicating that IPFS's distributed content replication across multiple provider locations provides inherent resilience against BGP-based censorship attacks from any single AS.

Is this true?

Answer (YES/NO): NO